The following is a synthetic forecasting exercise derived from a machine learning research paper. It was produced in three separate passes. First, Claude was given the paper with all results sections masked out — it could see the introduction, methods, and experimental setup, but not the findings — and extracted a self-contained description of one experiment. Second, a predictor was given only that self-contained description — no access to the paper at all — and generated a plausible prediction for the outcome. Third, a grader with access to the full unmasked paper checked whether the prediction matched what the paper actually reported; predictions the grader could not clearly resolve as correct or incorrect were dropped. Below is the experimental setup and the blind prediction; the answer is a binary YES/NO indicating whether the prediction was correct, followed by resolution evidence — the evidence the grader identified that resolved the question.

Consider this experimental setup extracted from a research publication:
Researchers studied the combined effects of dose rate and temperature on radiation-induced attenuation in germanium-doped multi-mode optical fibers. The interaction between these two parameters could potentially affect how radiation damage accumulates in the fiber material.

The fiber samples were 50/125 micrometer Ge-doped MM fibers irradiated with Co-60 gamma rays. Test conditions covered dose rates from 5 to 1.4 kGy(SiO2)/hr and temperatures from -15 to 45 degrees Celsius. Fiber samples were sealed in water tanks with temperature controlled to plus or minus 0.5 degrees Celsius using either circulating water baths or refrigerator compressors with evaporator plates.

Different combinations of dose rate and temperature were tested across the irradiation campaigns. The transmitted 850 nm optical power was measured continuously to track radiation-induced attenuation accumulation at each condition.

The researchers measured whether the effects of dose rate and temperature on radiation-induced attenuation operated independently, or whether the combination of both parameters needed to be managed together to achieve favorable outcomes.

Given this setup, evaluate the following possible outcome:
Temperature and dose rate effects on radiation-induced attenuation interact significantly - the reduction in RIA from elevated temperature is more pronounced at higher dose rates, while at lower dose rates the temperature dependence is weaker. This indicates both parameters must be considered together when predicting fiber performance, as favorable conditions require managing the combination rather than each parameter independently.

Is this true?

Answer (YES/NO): YES